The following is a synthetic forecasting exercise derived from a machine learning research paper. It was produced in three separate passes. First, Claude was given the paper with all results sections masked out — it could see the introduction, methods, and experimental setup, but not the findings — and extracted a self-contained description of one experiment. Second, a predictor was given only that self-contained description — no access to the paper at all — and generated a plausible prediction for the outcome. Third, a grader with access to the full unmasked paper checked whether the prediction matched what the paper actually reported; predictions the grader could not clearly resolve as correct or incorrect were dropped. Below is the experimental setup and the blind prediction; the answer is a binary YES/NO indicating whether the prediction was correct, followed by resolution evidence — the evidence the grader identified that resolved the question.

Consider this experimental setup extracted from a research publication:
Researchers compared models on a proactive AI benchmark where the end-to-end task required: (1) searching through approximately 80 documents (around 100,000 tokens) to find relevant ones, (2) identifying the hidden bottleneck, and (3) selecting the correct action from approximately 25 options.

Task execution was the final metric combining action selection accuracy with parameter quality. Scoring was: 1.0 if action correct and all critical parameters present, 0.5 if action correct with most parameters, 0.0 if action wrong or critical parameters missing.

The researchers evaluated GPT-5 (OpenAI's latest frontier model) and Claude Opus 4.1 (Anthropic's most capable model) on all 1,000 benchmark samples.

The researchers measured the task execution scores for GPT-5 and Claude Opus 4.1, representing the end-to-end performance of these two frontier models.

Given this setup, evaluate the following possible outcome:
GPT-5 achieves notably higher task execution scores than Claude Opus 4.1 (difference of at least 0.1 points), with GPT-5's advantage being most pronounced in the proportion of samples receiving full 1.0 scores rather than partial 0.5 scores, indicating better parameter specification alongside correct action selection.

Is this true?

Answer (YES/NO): NO